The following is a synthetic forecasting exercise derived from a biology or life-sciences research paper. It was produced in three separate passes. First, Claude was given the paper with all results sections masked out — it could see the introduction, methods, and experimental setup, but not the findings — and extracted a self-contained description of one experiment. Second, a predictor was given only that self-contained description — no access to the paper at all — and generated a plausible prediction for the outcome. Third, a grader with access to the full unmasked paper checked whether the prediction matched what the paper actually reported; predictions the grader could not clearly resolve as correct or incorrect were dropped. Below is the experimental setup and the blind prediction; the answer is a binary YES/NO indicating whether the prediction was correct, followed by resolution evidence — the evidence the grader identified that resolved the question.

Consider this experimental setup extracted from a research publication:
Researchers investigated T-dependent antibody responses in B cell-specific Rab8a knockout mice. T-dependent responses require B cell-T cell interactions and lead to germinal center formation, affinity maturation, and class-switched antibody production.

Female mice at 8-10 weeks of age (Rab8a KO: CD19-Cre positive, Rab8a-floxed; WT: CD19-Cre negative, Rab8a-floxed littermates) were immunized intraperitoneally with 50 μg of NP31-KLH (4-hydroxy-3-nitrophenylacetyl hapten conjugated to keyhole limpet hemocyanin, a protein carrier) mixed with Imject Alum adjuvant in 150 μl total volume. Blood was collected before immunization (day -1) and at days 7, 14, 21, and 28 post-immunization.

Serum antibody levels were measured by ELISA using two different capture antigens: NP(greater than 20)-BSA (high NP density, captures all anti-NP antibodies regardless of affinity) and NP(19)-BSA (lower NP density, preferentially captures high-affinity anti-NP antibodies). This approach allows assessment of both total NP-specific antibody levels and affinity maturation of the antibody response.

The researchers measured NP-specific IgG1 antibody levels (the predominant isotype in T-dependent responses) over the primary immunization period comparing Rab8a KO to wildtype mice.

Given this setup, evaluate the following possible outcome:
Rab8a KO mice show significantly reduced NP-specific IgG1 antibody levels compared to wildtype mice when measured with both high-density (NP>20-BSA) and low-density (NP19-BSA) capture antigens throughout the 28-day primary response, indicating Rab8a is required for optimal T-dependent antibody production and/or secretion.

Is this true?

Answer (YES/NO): NO